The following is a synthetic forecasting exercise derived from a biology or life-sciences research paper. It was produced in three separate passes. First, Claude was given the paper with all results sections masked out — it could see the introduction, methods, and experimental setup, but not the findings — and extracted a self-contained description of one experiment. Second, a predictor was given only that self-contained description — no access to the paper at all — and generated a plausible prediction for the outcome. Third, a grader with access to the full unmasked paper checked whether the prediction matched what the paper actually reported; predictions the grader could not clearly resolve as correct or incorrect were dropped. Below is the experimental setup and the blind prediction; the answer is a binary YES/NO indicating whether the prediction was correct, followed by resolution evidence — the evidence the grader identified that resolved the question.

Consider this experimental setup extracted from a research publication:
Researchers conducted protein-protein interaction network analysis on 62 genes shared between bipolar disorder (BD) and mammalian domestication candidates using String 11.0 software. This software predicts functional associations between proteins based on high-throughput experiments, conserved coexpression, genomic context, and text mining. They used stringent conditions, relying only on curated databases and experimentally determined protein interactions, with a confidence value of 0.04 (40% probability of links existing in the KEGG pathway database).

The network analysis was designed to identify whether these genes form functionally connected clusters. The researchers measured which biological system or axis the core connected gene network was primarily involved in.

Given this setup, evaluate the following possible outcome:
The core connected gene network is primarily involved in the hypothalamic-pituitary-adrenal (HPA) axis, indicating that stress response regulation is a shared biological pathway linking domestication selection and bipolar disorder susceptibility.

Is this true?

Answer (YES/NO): YES